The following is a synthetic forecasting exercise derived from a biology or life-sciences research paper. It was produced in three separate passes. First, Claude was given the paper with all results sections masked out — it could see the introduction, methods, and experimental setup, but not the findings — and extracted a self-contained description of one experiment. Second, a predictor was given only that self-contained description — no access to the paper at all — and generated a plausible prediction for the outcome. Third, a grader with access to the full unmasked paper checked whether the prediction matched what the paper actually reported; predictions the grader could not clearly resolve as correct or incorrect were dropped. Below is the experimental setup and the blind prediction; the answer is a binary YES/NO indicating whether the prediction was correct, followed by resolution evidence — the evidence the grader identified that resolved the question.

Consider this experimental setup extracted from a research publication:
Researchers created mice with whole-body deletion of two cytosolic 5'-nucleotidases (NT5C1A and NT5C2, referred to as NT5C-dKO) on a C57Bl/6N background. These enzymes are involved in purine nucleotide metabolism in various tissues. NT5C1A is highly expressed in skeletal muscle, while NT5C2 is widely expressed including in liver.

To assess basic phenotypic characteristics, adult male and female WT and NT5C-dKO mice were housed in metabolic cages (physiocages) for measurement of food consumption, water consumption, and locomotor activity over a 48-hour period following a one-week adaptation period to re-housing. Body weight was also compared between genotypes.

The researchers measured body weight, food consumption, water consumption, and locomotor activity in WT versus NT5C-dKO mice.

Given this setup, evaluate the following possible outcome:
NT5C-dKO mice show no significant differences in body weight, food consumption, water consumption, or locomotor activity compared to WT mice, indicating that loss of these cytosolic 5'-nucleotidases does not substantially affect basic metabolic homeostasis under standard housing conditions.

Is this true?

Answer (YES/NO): YES